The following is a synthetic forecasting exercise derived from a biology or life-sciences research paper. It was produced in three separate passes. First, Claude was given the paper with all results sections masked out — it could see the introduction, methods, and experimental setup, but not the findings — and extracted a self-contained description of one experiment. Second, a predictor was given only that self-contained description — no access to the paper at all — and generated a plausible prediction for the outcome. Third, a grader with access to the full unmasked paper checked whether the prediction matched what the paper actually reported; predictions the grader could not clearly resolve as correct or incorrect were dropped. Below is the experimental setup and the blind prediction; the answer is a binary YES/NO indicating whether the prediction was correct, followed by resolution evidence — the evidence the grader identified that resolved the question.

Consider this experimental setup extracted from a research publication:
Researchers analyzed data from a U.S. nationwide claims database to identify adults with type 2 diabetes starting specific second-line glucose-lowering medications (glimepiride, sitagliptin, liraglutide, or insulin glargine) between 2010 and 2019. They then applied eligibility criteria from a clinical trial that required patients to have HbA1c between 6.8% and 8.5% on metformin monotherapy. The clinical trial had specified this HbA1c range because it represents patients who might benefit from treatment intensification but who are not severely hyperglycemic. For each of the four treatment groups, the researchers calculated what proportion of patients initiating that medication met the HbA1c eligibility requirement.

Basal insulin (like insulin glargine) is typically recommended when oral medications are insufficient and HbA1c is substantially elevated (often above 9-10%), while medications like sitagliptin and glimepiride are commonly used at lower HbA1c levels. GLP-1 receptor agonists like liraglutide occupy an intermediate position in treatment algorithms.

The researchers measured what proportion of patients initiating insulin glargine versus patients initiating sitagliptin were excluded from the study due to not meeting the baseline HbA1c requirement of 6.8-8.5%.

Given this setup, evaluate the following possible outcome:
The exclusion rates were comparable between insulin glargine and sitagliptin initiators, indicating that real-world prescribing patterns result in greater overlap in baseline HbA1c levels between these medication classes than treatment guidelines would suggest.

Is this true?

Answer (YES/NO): NO